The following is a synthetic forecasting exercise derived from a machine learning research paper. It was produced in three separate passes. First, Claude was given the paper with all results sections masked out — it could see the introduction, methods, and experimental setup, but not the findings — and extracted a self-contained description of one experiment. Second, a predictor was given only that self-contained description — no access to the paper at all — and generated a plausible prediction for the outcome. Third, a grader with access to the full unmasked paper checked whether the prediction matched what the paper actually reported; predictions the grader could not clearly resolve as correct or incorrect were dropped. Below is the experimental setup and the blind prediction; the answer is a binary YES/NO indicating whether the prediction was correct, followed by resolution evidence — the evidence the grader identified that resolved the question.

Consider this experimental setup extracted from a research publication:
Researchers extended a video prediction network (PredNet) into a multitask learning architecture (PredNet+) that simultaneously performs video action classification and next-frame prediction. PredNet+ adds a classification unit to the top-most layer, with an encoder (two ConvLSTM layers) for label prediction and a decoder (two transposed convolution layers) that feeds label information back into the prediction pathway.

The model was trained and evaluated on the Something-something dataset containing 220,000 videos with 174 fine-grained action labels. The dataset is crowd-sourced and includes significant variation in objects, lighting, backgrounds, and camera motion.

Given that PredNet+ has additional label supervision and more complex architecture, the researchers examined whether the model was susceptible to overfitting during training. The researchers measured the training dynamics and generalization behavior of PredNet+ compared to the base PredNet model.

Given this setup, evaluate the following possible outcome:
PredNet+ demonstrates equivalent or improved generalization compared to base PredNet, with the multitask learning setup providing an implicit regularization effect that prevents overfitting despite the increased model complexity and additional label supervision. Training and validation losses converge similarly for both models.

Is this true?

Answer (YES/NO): NO